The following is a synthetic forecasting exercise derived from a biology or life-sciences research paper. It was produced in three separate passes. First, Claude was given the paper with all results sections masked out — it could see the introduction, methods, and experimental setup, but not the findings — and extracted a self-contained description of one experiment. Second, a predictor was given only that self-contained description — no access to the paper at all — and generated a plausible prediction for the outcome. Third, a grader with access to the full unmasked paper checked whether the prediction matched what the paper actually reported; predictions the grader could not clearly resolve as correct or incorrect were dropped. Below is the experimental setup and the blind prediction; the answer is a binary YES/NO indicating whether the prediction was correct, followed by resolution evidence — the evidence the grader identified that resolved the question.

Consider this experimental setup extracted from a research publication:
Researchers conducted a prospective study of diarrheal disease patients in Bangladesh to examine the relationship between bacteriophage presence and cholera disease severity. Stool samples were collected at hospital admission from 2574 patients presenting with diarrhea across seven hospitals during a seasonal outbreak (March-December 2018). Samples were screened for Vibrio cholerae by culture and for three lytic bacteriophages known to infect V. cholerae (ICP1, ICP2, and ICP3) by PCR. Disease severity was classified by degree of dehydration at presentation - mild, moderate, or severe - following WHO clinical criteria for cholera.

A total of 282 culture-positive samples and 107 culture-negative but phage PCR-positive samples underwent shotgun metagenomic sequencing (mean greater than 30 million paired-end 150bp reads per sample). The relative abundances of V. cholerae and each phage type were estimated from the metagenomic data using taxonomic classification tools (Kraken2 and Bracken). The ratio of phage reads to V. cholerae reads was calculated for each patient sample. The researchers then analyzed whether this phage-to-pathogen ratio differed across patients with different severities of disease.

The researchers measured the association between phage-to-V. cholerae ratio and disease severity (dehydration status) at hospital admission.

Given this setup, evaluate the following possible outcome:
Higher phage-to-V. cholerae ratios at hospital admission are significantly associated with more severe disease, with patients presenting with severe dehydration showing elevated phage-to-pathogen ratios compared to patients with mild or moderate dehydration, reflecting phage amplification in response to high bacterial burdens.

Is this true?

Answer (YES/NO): NO